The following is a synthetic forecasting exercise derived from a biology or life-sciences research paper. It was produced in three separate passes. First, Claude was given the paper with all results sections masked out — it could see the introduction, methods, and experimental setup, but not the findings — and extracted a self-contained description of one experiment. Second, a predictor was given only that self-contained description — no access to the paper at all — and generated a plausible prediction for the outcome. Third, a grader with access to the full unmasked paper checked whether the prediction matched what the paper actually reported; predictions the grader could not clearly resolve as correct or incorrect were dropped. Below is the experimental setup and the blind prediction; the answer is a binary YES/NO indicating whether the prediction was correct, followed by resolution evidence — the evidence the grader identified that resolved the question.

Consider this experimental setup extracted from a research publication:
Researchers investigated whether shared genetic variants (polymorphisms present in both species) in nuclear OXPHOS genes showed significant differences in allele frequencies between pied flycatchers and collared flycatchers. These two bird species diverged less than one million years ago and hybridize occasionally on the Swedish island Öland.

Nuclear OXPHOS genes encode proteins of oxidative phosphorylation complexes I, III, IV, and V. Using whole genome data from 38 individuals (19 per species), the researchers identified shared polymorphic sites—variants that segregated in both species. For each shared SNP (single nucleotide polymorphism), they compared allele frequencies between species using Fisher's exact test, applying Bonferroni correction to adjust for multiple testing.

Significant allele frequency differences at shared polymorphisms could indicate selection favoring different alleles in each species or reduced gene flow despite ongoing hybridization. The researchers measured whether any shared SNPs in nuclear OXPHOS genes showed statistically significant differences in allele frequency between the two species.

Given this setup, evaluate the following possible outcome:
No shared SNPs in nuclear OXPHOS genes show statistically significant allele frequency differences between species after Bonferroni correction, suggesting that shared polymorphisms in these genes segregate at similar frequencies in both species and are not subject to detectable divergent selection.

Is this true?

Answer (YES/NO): NO